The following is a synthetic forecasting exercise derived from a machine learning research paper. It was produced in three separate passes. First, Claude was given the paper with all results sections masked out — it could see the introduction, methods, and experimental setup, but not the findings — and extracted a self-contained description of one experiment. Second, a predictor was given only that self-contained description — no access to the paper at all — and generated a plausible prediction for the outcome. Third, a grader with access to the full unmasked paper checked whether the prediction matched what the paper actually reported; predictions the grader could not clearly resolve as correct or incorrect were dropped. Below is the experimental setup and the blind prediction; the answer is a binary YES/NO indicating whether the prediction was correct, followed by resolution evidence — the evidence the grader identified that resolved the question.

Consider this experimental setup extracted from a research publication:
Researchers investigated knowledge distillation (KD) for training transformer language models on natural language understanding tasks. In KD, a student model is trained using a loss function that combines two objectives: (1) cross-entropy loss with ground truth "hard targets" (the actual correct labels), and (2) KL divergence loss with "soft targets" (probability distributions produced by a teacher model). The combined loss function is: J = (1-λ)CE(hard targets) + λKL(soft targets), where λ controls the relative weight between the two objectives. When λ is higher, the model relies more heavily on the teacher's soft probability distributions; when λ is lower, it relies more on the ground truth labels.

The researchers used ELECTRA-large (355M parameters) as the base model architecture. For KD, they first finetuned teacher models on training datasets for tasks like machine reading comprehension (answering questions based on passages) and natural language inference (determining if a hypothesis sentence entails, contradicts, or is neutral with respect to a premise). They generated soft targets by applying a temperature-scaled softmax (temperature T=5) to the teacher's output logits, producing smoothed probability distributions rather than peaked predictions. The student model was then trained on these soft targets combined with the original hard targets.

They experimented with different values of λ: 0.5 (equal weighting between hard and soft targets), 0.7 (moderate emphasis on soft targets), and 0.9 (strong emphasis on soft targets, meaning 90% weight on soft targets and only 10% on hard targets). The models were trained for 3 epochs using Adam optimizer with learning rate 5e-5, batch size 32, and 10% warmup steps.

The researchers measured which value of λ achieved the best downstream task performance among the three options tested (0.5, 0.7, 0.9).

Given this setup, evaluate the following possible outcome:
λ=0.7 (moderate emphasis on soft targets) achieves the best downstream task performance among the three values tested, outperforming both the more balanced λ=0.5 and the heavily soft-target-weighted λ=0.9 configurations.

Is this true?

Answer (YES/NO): NO